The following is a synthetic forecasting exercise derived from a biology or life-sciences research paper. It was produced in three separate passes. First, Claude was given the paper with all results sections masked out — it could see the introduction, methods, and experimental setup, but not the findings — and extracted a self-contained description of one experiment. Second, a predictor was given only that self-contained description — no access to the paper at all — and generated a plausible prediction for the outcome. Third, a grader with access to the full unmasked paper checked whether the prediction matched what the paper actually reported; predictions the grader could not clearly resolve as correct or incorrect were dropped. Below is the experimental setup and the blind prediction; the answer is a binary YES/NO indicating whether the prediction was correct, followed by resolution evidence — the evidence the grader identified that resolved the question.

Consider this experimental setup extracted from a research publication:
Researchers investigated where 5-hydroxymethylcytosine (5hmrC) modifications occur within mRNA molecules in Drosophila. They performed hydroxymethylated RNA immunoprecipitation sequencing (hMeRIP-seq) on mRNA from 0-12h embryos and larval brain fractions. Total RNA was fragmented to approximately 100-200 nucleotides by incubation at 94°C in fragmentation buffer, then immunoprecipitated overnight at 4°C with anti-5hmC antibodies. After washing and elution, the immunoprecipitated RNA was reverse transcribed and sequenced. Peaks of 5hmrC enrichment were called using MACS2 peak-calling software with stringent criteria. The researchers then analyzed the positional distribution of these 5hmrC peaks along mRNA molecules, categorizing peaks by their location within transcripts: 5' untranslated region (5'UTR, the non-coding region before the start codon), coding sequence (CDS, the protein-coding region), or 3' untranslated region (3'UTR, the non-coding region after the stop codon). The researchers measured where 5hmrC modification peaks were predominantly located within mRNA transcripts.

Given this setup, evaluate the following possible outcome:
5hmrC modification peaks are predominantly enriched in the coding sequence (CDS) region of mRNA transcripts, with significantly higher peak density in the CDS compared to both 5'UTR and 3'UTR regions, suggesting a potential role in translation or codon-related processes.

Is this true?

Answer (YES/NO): NO